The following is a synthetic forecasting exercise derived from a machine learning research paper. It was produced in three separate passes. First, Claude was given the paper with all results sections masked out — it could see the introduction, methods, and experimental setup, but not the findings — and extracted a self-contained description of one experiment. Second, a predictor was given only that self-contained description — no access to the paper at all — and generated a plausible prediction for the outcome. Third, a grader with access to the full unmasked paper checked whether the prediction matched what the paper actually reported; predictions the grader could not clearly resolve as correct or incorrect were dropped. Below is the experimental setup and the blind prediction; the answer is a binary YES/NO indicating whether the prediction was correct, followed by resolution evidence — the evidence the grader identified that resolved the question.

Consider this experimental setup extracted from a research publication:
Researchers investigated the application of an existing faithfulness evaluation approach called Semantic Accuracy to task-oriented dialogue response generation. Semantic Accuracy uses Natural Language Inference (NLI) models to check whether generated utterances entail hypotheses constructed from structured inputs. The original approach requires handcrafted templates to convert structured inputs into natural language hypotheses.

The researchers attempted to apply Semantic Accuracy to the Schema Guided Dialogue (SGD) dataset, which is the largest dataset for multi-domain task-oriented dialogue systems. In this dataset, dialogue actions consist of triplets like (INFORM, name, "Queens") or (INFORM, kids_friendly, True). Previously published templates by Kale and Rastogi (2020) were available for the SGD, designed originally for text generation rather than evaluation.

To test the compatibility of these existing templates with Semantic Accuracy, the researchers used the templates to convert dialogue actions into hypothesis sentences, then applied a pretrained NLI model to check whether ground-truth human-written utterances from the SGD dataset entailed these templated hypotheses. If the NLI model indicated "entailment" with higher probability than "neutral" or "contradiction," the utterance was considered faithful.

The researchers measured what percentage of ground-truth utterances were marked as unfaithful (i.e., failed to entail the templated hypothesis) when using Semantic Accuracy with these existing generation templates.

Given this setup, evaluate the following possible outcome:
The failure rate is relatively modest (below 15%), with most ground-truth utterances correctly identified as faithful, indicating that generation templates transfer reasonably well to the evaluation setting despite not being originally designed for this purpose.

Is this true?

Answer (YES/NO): NO